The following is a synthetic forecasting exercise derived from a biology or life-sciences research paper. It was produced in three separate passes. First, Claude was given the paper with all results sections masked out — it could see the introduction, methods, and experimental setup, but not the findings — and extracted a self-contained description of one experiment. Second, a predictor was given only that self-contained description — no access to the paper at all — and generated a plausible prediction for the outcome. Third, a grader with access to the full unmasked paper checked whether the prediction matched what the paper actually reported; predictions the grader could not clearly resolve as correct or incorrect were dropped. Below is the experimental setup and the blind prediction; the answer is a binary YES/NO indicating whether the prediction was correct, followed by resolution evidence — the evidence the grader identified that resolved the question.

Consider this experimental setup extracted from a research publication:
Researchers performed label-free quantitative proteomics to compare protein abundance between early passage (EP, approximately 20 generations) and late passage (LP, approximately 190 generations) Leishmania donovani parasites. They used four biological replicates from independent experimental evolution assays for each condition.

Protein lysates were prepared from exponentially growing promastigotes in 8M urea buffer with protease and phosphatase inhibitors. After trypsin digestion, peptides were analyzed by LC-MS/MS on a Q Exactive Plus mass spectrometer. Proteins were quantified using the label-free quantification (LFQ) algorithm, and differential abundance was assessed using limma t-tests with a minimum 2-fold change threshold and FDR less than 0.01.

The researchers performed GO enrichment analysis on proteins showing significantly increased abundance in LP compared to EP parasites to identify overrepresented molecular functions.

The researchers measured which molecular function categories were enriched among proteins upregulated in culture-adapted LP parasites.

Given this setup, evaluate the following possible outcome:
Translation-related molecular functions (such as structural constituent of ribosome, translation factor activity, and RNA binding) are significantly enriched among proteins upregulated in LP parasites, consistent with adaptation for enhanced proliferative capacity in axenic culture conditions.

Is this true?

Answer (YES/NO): YES